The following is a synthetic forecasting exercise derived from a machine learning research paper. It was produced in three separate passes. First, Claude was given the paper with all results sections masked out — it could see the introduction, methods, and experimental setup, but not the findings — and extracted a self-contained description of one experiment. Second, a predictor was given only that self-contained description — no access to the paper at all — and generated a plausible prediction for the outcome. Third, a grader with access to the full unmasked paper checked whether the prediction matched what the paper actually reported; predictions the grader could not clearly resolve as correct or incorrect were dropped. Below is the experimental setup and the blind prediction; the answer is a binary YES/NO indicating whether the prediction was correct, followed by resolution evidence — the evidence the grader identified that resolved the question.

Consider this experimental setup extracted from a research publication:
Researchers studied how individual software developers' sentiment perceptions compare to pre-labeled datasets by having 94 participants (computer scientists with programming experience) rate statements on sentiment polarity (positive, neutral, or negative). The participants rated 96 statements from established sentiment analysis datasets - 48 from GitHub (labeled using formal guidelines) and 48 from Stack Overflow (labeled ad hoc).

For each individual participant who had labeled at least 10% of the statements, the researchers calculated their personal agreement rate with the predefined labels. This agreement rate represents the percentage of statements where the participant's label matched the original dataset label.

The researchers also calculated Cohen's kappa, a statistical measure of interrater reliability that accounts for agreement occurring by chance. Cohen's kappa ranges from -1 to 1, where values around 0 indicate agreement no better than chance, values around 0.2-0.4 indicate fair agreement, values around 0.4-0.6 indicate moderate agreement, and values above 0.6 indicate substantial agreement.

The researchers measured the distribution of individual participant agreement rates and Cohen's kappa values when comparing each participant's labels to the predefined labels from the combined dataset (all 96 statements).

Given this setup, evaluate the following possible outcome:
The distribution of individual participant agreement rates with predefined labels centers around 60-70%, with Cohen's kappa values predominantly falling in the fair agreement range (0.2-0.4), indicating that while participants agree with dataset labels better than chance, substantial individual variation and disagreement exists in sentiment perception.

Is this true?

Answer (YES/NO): NO